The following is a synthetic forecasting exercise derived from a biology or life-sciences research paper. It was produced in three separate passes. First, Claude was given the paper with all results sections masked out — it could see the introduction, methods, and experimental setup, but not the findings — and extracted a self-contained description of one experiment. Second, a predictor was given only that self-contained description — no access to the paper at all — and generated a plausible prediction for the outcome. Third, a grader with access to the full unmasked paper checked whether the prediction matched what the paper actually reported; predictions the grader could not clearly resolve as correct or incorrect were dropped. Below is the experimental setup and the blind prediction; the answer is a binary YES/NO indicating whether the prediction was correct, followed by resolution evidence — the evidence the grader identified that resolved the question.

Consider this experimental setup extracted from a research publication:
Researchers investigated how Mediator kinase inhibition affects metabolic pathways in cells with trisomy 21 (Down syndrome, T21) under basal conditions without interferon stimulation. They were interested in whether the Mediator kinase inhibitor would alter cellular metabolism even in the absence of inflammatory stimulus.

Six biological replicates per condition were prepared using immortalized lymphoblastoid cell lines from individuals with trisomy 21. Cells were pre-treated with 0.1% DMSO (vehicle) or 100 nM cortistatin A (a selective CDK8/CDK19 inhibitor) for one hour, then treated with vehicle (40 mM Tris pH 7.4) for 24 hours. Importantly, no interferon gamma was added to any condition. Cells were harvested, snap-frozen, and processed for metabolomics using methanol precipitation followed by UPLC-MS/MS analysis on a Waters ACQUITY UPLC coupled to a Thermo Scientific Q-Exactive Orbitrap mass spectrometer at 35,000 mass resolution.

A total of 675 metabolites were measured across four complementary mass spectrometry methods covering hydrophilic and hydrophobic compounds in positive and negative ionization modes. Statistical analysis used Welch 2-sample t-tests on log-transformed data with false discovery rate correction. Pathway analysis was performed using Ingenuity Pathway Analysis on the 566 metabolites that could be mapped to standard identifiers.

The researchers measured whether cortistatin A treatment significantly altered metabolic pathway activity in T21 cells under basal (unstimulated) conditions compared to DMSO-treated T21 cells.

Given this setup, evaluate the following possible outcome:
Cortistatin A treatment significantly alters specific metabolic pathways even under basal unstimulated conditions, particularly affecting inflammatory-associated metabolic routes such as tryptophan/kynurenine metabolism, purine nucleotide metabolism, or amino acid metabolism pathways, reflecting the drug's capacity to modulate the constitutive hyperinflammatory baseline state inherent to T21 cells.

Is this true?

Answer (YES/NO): NO